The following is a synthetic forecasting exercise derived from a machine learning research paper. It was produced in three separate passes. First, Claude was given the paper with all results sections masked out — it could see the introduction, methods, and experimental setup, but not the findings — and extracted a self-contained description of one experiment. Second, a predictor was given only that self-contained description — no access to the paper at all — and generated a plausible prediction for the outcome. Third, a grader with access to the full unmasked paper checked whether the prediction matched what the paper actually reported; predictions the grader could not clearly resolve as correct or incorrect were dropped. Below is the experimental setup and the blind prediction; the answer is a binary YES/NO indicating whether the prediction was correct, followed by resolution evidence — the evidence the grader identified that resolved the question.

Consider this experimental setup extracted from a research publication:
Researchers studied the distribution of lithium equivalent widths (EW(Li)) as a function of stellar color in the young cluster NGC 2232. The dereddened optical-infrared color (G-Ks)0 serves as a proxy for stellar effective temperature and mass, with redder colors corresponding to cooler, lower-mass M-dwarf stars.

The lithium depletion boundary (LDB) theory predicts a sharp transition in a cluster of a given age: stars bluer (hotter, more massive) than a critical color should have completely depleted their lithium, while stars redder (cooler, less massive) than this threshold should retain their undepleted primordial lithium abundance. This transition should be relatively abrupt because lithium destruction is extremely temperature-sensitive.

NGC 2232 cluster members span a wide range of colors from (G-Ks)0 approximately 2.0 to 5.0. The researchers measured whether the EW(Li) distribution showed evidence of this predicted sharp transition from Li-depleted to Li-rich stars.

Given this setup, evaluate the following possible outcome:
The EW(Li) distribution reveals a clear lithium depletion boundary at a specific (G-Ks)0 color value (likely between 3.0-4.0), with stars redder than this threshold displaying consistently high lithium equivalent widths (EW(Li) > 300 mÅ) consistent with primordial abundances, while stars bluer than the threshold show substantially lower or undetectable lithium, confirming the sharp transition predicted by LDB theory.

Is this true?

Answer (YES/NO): YES